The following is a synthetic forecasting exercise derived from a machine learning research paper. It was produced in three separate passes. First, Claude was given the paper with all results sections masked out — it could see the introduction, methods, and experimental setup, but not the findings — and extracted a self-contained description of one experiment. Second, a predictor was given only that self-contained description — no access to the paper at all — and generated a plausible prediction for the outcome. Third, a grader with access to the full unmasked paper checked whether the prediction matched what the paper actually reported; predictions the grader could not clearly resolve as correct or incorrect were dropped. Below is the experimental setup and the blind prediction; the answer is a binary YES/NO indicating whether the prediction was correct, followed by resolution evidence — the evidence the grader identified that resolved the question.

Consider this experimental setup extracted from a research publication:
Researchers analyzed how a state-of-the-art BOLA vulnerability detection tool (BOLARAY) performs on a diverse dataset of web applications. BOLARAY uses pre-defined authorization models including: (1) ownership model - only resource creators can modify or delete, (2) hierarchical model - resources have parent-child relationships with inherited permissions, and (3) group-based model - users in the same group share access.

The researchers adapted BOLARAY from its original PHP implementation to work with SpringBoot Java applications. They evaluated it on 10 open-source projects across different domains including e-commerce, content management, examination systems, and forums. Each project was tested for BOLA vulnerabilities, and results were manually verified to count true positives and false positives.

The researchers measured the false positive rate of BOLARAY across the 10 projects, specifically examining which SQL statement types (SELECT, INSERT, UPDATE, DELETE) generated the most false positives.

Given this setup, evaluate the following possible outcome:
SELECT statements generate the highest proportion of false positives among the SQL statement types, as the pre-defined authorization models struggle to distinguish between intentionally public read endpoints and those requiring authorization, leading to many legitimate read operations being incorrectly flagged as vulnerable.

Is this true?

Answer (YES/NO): NO